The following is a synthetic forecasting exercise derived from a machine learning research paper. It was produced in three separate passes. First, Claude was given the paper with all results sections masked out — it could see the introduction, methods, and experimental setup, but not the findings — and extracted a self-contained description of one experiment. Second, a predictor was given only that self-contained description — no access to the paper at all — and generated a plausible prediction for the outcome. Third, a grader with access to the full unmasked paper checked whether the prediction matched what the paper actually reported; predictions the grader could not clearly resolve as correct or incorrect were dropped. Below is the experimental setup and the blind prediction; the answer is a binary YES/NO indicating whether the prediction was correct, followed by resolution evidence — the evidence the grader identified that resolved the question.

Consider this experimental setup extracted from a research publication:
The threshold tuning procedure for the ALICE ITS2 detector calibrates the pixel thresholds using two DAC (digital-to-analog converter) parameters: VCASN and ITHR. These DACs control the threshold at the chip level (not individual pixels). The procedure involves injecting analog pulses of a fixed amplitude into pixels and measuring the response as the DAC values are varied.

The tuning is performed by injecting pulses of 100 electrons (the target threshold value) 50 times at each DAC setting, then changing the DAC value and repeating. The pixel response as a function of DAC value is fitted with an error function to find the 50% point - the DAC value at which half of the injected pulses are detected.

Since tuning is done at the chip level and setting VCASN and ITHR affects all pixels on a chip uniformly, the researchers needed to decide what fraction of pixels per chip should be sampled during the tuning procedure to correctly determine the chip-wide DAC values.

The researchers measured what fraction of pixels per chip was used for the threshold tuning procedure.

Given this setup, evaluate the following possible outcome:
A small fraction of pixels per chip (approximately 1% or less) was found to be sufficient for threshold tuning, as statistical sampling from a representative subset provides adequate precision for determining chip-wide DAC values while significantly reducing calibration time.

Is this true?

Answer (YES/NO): YES